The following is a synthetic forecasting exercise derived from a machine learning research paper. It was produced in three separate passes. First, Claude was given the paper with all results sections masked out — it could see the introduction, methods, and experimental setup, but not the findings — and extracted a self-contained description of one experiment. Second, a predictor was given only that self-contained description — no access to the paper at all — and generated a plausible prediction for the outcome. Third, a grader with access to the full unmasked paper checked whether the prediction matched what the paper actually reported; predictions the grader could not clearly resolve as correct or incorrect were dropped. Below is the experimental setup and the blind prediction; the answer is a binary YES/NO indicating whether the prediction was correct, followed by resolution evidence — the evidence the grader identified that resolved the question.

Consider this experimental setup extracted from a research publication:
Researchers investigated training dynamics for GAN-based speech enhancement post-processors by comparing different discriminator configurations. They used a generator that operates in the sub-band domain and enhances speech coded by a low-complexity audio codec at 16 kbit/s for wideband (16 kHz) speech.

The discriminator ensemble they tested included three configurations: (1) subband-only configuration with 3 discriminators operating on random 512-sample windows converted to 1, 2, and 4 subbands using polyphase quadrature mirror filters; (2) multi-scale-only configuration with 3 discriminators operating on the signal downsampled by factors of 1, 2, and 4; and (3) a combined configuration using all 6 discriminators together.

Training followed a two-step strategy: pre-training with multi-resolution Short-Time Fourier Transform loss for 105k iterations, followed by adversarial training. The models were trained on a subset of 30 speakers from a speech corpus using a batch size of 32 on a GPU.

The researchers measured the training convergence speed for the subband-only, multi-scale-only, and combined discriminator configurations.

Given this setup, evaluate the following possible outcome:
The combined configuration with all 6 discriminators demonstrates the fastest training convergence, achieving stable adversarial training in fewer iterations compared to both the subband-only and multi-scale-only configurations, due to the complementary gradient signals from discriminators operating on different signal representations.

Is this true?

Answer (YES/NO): YES